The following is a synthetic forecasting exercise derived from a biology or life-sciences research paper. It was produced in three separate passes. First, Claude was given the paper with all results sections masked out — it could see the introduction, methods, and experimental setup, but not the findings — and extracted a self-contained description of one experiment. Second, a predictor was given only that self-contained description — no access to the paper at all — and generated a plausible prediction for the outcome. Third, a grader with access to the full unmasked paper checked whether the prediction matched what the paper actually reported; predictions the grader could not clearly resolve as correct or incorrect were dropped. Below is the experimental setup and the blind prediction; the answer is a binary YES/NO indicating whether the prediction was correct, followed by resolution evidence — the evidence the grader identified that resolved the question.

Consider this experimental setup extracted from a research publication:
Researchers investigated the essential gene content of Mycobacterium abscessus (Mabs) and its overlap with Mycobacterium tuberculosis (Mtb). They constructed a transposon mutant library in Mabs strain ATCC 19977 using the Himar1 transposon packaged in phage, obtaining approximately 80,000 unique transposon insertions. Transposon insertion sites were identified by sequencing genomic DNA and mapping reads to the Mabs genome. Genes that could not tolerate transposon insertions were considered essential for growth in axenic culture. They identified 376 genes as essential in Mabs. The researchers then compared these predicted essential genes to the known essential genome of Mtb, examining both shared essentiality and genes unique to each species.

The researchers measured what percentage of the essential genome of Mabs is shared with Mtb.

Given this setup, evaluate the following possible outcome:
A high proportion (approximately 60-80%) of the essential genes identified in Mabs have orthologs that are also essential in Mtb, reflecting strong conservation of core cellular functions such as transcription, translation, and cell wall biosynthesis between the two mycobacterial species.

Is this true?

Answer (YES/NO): NO